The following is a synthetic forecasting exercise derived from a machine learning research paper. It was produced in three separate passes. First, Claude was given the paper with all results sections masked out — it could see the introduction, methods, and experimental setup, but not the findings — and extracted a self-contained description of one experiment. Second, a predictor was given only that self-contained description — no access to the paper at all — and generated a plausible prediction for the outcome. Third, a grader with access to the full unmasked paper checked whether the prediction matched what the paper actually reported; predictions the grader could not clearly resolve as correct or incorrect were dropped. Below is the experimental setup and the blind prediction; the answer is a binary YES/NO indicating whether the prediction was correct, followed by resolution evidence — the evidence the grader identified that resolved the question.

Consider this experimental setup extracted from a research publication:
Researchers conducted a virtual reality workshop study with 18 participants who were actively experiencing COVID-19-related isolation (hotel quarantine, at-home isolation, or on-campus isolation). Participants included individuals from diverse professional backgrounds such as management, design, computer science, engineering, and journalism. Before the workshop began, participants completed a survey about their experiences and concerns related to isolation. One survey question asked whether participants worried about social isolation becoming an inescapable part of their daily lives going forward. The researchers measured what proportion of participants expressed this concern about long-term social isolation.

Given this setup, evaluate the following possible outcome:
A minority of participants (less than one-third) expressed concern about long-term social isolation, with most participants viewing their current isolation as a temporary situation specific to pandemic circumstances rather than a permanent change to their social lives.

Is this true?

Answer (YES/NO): NO